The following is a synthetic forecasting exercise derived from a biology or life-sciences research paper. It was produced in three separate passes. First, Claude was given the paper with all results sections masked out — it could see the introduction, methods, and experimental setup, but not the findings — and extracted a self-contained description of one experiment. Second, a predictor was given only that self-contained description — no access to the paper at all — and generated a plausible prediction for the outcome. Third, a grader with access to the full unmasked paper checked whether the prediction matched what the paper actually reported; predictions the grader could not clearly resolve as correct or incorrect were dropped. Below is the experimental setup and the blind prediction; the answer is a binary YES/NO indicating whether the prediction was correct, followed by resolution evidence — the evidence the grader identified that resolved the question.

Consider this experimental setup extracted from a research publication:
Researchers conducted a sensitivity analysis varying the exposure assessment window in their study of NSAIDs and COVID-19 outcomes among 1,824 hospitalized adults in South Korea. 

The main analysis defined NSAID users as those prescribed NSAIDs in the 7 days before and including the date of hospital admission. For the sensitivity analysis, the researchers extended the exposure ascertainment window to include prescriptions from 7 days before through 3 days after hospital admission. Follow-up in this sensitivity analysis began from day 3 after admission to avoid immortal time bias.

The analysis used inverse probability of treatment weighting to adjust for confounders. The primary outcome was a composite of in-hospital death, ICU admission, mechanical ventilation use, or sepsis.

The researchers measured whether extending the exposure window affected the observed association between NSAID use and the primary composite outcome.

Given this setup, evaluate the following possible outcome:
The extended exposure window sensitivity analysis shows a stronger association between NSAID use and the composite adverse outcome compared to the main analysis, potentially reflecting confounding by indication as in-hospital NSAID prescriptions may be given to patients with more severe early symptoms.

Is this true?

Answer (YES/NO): NO